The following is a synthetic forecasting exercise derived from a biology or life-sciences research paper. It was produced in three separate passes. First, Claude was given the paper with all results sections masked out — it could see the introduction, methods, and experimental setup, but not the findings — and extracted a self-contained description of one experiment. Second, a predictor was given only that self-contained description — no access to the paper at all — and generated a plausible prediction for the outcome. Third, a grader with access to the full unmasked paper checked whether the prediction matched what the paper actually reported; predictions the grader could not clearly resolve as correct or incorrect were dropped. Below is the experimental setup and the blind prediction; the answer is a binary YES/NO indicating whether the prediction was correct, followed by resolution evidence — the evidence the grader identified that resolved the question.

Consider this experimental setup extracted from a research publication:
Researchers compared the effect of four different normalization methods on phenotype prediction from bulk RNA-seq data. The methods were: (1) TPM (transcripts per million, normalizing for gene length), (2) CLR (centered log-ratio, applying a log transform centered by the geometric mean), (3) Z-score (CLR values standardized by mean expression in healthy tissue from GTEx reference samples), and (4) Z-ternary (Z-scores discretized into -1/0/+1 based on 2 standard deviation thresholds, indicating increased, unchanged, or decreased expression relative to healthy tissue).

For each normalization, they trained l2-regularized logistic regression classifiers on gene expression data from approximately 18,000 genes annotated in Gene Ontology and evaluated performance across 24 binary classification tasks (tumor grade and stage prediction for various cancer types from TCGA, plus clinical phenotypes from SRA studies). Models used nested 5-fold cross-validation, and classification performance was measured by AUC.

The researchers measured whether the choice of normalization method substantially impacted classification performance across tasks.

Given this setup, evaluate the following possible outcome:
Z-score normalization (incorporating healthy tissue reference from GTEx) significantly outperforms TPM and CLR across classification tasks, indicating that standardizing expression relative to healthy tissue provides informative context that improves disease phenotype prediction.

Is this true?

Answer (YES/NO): NO